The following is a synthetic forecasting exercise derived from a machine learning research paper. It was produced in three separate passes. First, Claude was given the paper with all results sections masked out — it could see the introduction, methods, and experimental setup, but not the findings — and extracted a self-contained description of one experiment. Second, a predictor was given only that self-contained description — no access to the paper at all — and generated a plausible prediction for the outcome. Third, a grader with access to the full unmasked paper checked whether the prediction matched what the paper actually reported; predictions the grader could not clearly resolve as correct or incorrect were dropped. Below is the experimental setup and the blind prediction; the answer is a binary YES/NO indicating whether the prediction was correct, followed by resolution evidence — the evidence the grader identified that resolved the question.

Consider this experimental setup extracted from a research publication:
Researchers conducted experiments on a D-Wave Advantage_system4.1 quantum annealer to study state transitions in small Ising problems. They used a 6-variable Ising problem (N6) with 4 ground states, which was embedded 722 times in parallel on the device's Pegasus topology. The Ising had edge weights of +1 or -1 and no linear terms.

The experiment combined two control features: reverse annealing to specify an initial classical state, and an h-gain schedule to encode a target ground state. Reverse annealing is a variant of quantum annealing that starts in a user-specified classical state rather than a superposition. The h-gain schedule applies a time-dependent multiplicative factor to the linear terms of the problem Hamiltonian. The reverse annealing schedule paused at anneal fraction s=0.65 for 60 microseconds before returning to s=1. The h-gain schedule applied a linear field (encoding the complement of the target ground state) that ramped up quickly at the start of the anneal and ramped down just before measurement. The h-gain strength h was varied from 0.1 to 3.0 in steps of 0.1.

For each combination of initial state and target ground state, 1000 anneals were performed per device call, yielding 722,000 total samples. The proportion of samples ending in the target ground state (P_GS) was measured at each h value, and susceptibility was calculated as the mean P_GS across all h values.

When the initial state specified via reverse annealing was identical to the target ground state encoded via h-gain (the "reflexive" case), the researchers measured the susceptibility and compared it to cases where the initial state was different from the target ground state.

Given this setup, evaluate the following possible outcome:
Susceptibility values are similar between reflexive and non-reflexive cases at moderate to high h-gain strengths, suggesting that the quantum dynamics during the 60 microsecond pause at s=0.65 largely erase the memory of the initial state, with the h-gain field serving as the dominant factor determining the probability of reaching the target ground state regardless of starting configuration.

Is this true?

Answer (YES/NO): NO